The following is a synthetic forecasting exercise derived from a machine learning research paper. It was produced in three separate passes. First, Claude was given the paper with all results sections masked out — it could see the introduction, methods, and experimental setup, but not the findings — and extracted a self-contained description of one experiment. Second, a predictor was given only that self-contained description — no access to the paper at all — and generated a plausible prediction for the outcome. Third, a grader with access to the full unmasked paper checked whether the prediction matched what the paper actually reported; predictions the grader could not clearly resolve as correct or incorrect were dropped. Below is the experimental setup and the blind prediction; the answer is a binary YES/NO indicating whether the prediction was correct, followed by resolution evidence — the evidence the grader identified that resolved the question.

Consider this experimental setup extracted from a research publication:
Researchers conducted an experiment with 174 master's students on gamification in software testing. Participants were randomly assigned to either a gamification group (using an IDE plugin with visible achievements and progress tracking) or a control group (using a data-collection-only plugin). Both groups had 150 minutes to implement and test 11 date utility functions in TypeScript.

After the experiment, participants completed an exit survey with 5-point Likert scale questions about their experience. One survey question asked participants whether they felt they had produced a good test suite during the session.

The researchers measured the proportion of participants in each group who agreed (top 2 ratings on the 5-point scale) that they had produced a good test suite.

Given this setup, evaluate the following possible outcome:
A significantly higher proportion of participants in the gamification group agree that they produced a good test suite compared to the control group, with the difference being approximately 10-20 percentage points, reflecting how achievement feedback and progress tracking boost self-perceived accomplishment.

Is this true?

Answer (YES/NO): NO